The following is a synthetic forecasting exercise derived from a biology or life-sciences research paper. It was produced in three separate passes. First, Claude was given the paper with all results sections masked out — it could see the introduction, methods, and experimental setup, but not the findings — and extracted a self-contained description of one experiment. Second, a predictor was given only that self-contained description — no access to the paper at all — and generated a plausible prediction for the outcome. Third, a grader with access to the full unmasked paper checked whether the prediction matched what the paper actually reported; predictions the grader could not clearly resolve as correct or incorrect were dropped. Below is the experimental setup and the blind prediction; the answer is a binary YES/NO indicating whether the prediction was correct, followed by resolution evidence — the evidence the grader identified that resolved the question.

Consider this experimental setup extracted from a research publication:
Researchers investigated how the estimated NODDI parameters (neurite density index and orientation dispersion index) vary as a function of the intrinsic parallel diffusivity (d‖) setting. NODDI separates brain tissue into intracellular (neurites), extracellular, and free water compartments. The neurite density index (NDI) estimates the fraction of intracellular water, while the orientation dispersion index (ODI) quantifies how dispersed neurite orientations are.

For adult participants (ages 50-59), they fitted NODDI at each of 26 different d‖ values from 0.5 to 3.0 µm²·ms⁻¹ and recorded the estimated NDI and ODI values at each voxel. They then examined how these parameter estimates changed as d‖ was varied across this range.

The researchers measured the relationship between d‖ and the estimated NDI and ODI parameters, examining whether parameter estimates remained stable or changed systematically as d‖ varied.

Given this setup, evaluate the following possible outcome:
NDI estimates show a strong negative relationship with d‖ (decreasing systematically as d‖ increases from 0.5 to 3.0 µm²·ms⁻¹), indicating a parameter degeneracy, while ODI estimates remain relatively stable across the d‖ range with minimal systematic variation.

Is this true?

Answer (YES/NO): NO